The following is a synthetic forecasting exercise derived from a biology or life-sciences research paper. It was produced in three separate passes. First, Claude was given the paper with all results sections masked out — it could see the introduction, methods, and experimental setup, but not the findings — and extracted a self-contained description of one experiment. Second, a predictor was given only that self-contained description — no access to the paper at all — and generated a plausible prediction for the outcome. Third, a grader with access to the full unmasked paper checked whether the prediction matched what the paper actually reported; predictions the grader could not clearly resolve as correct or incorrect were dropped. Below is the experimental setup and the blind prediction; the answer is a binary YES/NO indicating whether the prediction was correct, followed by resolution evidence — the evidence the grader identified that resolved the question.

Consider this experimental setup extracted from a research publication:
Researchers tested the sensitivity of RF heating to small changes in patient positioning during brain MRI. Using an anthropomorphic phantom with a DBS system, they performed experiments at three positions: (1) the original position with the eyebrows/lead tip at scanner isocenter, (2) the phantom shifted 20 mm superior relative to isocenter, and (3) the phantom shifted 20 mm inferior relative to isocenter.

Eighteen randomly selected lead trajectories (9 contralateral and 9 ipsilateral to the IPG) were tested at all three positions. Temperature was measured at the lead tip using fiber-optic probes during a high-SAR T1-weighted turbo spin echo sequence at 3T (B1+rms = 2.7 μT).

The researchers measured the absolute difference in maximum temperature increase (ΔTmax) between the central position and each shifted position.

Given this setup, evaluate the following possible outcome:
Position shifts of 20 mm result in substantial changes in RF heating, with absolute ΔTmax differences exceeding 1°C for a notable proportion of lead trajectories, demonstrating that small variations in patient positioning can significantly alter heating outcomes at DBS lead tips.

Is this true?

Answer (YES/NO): NO